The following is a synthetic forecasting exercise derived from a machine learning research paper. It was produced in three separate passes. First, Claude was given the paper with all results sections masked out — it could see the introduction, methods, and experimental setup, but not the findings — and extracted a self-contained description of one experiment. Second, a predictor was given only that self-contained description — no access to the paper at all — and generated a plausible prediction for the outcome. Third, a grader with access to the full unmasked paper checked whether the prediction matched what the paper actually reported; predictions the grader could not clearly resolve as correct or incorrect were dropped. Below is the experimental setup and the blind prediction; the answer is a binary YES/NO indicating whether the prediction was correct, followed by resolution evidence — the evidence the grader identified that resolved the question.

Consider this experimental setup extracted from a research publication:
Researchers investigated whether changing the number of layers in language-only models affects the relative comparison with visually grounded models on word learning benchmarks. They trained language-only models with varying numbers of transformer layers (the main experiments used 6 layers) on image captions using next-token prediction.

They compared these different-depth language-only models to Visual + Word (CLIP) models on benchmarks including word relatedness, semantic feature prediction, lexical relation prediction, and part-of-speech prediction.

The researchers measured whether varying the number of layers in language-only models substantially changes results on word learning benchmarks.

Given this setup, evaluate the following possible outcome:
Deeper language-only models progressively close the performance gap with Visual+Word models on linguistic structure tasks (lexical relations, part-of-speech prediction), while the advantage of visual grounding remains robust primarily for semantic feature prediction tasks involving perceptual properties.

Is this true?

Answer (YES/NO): NO